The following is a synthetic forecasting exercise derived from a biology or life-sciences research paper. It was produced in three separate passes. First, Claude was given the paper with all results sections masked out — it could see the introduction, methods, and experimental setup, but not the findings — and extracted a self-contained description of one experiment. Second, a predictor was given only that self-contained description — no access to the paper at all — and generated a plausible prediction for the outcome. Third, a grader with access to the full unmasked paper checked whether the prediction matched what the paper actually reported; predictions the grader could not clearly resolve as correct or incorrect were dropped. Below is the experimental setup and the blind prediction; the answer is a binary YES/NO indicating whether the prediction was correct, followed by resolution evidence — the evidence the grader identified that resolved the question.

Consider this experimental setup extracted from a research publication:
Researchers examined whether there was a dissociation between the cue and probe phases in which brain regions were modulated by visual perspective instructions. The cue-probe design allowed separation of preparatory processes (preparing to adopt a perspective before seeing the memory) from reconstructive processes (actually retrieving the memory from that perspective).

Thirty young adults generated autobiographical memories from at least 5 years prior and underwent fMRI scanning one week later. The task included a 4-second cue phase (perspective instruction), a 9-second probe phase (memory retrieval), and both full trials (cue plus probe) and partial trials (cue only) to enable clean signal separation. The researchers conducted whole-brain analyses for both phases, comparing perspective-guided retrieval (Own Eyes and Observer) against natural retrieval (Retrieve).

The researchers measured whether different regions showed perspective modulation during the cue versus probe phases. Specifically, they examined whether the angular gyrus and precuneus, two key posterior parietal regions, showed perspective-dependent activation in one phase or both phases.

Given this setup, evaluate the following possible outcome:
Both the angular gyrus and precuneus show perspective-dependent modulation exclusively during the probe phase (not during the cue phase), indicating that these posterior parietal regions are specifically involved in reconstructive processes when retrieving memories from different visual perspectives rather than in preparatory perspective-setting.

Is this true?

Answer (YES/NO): NO